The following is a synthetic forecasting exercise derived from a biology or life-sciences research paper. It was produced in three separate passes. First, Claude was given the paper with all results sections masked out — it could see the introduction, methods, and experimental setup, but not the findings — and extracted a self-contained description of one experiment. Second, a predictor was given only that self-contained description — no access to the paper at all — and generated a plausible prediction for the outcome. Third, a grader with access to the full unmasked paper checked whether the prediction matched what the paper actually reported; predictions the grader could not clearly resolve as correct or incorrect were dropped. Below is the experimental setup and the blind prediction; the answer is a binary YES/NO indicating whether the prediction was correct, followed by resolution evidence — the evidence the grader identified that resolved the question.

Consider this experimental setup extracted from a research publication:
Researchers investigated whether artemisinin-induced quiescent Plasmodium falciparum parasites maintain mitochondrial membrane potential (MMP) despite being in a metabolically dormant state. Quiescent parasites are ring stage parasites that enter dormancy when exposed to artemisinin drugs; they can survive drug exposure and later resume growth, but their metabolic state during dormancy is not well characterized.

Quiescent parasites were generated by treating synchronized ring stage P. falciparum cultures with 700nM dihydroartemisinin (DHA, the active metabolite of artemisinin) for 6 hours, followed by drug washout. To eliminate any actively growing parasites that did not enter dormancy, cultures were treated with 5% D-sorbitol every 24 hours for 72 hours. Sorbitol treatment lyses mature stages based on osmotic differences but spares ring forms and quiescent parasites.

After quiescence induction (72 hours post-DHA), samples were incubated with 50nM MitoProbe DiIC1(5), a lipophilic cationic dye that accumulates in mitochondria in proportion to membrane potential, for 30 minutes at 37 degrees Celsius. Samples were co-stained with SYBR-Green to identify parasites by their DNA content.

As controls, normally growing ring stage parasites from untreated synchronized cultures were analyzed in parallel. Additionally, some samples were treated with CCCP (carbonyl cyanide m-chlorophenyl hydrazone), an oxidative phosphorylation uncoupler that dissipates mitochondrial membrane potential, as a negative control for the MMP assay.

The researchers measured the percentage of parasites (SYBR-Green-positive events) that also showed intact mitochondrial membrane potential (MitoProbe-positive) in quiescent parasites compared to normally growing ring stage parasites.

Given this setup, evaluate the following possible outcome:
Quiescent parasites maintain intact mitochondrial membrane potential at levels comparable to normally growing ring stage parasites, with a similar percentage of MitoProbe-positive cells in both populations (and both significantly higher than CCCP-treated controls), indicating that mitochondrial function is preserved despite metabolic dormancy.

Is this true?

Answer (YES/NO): NO